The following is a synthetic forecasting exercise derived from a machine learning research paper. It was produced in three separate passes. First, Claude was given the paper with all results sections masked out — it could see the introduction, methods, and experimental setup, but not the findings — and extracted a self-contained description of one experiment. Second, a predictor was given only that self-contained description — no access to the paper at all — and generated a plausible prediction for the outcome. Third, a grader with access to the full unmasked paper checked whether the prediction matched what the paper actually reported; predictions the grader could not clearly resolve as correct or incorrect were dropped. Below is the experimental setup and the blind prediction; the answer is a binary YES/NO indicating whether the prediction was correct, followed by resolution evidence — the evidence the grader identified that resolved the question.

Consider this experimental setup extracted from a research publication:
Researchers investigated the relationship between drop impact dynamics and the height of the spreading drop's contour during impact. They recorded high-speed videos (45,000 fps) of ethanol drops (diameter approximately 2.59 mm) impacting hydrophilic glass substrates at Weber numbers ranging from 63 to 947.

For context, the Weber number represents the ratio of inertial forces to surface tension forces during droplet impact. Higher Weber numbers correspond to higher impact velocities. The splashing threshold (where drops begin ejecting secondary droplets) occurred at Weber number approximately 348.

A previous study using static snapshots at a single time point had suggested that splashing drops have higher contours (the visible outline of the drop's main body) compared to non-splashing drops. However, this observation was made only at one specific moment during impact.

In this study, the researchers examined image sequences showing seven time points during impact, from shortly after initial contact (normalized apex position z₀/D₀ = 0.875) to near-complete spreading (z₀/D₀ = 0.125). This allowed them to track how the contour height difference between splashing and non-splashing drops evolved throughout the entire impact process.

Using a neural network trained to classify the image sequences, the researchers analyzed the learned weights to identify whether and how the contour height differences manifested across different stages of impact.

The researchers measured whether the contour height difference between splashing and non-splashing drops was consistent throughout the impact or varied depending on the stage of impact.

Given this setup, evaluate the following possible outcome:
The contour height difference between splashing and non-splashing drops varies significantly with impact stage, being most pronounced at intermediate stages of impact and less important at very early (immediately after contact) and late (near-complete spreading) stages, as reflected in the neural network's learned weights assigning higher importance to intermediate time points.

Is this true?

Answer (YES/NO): YES